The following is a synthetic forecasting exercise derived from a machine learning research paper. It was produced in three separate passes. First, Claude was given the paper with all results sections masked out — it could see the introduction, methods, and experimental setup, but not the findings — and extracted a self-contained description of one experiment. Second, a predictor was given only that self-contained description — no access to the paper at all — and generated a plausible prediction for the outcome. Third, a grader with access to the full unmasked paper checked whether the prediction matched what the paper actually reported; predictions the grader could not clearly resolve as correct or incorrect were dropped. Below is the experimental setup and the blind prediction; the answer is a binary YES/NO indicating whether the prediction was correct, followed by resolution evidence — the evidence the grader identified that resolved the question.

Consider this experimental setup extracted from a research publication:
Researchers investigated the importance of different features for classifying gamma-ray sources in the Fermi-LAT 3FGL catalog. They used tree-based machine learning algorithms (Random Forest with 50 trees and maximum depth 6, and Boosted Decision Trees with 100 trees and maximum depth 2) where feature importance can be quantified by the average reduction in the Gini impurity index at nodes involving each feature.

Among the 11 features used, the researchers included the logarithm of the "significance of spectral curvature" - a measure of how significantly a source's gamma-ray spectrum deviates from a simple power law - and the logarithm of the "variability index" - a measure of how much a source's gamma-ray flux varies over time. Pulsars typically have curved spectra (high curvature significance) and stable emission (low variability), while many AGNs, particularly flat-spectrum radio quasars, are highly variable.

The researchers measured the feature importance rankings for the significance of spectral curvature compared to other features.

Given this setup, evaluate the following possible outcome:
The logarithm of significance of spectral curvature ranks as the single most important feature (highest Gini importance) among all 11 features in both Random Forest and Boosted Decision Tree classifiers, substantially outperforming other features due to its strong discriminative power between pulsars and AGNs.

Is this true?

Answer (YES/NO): YES